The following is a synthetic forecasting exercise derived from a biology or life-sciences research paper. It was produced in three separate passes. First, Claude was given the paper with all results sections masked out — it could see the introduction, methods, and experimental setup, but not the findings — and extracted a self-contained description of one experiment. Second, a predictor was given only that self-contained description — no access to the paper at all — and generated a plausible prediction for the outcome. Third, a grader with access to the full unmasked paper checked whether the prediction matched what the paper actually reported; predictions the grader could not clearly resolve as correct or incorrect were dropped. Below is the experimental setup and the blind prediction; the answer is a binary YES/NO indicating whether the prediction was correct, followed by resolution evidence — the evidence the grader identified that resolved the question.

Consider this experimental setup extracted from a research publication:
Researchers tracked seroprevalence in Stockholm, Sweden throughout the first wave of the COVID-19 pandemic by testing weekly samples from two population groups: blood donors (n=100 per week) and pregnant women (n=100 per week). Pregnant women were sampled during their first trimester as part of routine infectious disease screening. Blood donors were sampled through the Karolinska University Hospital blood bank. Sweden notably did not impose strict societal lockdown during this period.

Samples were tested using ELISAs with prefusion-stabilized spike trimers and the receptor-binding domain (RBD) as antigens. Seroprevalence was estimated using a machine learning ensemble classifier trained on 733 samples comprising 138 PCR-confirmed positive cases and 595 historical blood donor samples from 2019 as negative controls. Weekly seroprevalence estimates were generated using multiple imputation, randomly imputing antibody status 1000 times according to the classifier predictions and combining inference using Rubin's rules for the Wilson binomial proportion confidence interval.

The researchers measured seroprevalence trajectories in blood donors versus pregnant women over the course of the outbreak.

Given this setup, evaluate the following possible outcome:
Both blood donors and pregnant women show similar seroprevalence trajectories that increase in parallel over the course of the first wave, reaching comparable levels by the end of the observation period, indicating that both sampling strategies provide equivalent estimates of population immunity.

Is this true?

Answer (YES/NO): YES